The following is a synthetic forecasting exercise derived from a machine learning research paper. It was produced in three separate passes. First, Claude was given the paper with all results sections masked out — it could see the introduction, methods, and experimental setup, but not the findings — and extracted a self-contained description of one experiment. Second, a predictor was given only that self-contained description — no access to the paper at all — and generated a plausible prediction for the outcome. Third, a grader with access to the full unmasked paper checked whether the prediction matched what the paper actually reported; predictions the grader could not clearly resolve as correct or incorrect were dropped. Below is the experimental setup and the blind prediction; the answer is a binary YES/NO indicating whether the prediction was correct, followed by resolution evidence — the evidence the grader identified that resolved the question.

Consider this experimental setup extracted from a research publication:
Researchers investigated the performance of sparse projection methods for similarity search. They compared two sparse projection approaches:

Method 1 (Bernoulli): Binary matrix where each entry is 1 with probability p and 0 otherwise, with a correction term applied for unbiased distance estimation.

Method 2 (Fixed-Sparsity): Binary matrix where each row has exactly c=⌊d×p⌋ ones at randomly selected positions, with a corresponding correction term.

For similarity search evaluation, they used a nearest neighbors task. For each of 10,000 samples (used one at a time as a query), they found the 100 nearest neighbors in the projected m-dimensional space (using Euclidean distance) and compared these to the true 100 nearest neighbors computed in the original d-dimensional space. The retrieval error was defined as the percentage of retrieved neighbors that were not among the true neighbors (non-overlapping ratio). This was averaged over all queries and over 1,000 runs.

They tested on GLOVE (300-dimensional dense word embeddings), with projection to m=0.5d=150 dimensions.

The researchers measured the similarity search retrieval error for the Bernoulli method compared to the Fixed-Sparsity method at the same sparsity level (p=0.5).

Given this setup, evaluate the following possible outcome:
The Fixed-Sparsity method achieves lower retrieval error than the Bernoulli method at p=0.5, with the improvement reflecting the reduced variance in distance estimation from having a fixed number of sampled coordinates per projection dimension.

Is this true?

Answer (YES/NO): YES